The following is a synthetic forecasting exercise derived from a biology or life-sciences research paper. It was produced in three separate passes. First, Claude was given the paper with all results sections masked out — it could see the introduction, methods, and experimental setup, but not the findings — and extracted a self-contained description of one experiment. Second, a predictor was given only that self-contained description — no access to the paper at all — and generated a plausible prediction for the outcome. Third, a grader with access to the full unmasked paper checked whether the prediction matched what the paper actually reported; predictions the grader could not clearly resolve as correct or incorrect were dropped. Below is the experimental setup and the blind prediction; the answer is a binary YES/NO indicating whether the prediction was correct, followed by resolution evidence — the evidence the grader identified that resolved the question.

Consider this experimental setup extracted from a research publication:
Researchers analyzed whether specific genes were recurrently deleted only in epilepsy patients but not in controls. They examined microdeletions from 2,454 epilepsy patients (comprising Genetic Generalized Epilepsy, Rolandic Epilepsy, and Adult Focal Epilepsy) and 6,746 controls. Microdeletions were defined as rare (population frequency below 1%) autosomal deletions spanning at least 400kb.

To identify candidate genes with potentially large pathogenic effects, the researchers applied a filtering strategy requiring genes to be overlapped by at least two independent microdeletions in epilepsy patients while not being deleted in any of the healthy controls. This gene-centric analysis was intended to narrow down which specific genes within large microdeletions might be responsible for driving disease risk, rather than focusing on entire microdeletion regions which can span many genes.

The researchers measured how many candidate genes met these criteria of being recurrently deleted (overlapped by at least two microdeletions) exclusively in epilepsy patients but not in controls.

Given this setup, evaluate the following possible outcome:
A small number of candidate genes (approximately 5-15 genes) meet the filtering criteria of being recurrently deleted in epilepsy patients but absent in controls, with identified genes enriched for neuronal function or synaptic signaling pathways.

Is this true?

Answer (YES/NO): NO